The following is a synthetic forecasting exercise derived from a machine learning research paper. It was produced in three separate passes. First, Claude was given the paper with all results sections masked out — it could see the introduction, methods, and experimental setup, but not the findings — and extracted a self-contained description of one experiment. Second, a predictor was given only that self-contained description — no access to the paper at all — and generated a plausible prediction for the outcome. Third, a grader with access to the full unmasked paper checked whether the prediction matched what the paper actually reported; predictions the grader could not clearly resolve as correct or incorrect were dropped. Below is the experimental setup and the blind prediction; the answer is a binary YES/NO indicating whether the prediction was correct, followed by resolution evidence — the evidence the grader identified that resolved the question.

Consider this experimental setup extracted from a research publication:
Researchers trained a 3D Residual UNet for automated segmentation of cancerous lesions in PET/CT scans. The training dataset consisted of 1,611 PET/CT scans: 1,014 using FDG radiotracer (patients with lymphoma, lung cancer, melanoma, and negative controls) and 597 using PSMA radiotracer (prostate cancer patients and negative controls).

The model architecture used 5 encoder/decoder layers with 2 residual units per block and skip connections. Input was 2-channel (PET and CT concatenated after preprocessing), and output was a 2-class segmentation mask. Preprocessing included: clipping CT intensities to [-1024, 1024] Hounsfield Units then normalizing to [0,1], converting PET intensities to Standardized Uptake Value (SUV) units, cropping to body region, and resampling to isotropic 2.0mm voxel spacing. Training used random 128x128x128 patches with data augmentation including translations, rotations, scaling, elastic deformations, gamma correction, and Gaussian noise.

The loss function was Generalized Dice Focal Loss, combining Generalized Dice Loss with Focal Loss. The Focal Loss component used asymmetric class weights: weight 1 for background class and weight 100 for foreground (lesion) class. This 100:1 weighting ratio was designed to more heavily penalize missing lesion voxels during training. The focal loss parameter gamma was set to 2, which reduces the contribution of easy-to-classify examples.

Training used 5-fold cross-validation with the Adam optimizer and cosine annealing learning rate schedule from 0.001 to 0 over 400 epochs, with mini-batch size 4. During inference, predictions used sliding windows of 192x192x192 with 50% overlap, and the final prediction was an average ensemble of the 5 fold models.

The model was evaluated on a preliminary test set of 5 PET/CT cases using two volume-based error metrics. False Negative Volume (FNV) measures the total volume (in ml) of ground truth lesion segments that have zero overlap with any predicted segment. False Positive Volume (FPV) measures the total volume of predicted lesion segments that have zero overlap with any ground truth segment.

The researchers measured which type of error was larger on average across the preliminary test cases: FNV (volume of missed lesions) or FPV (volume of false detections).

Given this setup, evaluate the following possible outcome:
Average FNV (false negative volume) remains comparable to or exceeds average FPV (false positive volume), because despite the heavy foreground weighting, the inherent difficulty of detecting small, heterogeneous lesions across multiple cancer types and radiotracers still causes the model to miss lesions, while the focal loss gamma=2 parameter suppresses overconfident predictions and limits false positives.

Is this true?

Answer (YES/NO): YES